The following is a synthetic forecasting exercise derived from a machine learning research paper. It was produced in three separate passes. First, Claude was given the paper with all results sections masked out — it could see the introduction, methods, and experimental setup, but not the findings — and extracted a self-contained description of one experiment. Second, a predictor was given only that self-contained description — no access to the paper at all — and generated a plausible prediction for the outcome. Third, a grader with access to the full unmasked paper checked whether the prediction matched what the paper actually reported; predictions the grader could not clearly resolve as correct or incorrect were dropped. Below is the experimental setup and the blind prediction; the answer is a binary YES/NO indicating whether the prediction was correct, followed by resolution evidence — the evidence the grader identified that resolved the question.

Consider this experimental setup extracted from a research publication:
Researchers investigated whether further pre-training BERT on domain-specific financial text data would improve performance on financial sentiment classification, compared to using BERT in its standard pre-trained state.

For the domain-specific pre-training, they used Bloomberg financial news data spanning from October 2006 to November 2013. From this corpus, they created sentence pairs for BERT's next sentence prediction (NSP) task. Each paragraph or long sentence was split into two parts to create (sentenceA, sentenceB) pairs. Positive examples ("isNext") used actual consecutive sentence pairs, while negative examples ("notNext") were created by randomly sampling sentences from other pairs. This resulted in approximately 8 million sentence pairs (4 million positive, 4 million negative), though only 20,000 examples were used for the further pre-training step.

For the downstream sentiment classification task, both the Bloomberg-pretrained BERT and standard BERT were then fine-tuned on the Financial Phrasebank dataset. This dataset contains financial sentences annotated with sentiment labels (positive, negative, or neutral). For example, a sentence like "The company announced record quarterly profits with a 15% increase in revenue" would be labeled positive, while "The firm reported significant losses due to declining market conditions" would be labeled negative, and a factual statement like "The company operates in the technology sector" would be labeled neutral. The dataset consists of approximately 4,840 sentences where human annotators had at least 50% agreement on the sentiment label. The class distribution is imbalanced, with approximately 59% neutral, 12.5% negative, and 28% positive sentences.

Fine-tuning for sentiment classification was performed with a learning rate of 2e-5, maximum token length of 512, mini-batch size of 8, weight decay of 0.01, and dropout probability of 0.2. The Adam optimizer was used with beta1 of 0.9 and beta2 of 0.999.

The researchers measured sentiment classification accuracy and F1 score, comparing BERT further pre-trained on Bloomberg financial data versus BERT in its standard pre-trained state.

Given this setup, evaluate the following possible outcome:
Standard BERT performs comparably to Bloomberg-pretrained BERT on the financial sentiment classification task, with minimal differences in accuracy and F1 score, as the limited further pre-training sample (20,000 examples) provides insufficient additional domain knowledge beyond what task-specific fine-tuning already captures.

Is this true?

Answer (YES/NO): YES